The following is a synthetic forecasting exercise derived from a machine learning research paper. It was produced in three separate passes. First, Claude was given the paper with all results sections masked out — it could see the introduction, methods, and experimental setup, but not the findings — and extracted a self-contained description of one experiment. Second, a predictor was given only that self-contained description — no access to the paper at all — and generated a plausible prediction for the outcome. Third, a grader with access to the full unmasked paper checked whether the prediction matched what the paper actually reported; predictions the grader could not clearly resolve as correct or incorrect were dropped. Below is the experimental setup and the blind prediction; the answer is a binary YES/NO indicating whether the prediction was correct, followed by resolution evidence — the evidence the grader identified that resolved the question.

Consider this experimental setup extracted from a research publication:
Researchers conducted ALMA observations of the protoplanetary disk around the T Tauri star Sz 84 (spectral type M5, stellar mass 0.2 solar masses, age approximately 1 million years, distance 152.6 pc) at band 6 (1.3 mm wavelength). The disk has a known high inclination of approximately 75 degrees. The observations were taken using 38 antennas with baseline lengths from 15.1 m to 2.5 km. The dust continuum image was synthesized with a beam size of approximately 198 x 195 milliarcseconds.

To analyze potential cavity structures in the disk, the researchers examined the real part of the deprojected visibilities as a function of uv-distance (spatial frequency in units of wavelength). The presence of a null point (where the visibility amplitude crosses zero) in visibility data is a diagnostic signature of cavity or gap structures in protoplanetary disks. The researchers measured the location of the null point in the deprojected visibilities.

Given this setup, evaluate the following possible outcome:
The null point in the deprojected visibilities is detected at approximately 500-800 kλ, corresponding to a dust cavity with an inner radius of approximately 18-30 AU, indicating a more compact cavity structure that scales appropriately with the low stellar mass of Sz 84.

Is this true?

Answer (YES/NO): NO